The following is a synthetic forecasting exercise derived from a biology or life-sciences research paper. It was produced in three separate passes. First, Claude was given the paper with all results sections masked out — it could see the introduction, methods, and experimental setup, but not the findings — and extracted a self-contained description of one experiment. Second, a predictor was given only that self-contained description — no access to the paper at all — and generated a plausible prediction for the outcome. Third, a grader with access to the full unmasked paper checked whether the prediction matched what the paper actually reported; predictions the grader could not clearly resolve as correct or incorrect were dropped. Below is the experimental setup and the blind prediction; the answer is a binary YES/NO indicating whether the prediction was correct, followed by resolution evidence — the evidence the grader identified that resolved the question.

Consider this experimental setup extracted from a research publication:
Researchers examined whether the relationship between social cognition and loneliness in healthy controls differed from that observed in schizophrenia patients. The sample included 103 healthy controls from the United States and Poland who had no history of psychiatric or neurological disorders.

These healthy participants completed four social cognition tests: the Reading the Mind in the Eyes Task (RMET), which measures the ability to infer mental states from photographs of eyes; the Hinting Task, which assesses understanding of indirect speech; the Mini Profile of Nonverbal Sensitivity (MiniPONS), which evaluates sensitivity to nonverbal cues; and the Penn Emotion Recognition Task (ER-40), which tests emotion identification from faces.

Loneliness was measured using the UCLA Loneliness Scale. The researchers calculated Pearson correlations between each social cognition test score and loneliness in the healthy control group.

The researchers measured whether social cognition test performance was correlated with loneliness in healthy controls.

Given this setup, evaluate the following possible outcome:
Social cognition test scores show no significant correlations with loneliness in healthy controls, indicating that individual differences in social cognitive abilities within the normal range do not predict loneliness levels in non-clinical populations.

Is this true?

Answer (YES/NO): NO